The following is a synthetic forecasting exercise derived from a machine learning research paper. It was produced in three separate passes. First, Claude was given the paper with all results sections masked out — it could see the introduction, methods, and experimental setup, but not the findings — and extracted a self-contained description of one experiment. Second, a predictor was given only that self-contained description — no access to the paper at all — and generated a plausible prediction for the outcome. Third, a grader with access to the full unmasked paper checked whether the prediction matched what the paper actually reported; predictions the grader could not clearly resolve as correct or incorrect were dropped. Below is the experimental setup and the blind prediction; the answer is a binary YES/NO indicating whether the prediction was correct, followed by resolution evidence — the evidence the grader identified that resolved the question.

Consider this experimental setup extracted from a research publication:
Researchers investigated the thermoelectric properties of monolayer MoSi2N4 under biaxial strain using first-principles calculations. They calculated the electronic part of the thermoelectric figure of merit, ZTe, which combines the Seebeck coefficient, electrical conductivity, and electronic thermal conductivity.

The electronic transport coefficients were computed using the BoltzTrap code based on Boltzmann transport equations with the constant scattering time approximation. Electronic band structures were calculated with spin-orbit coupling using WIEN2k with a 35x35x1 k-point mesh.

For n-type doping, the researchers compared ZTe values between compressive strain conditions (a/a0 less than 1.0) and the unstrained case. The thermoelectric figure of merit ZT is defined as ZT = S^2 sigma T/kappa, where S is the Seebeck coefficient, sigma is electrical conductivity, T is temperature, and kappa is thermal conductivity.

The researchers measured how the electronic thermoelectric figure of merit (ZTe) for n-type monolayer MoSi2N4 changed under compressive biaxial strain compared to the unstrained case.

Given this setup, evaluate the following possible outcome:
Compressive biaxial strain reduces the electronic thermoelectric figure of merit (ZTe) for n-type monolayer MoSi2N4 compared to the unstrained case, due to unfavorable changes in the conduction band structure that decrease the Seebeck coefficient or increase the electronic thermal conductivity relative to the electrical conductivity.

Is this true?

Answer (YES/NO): NO